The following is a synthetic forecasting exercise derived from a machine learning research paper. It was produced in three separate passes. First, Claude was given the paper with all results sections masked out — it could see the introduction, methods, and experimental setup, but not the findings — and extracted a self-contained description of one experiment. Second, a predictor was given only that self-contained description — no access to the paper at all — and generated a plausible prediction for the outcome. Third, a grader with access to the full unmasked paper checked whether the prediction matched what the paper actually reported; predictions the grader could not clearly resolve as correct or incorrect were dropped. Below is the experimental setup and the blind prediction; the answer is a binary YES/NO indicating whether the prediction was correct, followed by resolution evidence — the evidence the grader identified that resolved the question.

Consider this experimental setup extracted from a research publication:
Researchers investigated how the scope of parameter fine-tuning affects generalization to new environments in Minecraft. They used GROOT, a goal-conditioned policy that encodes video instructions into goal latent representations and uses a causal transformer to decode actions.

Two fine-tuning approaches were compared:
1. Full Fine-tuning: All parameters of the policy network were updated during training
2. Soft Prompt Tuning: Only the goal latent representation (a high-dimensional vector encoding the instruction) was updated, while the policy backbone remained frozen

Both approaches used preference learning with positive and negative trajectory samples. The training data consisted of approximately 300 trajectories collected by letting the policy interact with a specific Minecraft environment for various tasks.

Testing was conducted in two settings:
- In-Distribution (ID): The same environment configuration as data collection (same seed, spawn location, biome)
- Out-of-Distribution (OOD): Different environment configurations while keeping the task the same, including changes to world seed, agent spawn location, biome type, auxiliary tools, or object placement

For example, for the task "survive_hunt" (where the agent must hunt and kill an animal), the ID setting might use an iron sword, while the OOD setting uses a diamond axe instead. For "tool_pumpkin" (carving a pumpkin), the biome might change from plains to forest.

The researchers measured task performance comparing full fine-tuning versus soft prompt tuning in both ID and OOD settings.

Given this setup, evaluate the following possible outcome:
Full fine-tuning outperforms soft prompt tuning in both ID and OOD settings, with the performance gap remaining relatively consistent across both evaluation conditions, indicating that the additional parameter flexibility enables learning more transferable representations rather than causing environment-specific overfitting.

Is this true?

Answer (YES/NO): NO